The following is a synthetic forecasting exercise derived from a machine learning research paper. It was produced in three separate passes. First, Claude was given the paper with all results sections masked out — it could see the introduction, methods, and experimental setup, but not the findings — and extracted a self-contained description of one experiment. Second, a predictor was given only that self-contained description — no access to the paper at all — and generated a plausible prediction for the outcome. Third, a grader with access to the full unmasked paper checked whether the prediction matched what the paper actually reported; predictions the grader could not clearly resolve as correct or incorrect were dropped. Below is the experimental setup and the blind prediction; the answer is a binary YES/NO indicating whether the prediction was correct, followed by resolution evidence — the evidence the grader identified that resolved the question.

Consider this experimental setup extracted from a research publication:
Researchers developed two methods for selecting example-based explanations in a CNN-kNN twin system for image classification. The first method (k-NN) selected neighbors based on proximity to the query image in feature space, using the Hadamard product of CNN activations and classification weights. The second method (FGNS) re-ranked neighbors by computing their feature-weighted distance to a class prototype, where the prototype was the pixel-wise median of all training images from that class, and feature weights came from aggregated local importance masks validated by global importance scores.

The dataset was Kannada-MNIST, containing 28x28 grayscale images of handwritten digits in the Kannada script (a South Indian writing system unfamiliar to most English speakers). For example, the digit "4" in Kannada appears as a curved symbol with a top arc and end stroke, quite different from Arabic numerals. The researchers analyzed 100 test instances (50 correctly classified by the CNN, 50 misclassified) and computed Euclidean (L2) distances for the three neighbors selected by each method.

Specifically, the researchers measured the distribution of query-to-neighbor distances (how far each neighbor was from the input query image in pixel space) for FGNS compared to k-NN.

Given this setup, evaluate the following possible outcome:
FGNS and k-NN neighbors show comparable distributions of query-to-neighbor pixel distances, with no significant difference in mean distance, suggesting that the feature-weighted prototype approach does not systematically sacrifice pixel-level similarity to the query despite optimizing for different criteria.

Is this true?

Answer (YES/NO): NO